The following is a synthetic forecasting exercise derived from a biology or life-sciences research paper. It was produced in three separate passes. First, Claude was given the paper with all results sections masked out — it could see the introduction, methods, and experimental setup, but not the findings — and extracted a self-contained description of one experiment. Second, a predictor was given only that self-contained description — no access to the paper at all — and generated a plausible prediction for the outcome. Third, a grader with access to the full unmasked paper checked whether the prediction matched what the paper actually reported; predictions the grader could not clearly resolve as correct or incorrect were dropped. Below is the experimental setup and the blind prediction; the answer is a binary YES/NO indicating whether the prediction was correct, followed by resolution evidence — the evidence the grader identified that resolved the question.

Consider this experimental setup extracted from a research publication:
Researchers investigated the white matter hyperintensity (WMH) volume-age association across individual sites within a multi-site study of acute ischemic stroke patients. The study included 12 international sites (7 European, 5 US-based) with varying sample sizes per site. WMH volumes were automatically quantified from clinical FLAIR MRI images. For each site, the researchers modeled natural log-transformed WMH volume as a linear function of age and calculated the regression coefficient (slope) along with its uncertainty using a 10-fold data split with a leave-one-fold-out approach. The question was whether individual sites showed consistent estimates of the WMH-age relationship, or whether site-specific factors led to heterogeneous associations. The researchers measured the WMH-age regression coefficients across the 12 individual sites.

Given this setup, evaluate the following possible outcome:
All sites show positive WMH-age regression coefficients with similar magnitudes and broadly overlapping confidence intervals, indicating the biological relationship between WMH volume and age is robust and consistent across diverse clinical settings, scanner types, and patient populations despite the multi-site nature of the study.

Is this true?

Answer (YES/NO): NO